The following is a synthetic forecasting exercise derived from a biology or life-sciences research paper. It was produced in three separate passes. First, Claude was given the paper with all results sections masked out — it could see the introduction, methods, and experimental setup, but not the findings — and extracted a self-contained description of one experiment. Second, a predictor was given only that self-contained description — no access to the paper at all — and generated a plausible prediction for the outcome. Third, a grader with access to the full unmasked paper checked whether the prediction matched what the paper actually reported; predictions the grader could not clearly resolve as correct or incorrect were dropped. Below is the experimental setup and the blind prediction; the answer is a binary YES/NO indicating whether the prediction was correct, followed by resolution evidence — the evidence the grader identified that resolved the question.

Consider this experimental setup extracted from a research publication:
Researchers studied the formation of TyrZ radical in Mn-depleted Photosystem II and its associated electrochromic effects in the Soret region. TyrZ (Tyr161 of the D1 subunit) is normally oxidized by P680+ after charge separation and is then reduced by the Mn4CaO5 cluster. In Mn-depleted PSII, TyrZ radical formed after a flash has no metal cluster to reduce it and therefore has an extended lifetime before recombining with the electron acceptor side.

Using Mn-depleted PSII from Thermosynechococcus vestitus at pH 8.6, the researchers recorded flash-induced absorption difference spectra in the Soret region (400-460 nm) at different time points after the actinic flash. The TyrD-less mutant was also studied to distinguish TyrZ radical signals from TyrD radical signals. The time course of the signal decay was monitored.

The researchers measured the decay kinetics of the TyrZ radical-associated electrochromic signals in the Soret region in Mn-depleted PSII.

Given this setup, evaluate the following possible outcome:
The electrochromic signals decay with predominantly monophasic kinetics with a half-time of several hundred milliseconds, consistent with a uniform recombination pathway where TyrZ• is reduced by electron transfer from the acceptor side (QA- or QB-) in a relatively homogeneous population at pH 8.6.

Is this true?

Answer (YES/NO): NO